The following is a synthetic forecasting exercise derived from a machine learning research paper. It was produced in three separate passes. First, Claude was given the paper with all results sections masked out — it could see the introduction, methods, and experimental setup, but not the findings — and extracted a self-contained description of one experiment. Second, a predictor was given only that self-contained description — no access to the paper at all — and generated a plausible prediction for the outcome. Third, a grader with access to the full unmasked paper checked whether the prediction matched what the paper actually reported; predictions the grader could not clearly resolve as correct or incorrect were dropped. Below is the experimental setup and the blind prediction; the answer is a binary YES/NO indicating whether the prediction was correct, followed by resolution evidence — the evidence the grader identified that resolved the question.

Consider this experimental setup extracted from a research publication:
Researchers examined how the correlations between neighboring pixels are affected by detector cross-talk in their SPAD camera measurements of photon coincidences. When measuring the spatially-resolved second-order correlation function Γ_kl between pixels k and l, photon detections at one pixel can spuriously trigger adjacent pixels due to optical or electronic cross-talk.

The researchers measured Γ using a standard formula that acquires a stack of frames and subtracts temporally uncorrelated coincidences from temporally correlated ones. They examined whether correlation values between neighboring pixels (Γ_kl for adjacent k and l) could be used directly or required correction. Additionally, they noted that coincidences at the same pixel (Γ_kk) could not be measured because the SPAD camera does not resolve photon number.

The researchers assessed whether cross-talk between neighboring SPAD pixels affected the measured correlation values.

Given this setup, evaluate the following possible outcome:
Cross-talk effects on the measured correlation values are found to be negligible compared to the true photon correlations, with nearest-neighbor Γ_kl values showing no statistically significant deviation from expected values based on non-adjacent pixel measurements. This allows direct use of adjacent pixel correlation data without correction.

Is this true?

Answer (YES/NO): NO